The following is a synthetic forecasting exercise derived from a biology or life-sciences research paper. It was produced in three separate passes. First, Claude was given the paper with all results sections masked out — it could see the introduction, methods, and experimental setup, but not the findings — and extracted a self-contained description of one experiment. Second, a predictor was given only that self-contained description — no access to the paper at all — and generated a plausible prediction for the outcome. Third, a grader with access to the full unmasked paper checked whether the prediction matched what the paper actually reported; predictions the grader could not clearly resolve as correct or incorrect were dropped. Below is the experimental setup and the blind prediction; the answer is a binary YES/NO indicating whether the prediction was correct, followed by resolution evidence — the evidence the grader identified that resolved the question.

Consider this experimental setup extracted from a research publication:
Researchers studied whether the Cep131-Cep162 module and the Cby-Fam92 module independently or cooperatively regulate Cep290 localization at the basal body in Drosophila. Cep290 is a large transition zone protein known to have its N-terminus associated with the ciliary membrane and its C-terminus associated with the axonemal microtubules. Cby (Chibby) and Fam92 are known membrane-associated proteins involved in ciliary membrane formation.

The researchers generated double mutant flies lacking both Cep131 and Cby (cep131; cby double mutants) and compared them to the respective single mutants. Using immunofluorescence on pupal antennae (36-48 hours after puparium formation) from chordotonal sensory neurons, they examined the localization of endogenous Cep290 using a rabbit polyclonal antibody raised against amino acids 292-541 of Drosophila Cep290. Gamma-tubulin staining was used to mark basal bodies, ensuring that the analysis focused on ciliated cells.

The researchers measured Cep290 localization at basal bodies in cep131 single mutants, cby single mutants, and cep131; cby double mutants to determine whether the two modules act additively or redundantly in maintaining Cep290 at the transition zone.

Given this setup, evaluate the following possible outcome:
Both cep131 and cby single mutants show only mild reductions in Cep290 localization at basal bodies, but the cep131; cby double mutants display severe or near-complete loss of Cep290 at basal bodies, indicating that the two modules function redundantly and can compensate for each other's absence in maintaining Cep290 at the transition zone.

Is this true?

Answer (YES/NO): NO